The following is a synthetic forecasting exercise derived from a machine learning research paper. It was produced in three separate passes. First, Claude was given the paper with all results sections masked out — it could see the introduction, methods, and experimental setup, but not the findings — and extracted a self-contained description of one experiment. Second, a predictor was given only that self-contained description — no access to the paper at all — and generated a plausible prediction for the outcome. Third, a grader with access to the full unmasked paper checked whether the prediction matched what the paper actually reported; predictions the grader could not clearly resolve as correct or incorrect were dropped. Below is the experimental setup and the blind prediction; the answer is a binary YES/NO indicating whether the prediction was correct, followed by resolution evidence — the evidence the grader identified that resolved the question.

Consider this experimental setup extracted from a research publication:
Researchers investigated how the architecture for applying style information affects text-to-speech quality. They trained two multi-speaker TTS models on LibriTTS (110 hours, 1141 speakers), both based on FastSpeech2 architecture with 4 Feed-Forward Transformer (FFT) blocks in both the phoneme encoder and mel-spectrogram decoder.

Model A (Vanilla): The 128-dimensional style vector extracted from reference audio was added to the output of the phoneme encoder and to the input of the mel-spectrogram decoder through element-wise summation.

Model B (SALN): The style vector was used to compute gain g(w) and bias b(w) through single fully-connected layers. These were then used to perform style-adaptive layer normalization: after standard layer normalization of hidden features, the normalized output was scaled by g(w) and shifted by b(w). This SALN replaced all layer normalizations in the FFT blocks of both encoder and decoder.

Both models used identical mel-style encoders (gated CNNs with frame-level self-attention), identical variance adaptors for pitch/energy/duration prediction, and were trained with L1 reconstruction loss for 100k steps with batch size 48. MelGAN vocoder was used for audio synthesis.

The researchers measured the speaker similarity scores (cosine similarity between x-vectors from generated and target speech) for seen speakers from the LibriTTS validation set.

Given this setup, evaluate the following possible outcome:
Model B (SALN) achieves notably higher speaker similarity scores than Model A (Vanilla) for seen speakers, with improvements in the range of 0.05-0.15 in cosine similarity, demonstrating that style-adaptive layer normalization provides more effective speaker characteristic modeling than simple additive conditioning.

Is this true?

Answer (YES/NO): NO